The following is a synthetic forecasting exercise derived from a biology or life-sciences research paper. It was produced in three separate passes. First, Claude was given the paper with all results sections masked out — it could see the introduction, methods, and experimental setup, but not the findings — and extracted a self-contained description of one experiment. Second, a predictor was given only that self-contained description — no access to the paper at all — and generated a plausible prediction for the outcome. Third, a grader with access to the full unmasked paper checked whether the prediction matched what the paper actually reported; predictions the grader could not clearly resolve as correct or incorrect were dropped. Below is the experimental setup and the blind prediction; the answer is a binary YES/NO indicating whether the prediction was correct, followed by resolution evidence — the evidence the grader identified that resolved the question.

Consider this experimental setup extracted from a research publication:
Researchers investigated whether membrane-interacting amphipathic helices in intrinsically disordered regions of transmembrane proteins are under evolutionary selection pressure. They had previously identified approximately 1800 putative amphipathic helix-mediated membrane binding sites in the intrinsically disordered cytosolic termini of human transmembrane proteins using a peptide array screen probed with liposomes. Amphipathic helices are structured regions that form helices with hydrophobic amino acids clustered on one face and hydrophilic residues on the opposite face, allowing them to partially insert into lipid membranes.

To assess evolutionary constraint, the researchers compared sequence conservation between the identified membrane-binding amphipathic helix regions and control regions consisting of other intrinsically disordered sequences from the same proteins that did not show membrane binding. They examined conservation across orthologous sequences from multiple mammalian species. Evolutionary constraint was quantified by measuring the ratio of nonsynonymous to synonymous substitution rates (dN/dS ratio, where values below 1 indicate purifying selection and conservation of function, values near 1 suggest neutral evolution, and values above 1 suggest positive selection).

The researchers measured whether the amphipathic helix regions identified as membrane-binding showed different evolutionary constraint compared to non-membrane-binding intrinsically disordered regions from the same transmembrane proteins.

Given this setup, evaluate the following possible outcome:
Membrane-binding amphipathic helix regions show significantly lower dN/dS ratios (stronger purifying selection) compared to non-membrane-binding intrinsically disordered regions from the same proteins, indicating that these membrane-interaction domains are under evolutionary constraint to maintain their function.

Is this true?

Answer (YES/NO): YES